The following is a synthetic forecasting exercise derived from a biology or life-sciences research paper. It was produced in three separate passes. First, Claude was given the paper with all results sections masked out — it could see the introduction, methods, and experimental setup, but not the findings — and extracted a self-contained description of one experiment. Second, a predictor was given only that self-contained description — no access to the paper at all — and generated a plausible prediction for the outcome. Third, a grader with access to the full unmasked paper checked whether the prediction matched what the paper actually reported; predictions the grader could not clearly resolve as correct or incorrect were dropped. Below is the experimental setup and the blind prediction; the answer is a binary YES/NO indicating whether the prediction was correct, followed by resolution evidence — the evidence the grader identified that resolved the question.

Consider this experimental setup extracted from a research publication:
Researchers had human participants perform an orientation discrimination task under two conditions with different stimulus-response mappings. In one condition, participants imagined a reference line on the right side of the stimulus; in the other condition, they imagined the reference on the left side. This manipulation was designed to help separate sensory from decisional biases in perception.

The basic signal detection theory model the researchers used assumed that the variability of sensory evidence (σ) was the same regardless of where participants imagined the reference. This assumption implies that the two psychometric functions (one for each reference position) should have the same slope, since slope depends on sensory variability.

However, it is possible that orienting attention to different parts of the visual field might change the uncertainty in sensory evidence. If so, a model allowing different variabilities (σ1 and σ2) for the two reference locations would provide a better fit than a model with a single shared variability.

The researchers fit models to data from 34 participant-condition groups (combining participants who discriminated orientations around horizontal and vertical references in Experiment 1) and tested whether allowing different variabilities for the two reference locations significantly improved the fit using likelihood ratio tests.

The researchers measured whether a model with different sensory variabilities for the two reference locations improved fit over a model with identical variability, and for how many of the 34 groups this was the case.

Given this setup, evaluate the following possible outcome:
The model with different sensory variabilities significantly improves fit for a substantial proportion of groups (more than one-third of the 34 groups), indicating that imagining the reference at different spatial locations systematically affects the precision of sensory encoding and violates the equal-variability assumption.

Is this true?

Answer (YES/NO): NO